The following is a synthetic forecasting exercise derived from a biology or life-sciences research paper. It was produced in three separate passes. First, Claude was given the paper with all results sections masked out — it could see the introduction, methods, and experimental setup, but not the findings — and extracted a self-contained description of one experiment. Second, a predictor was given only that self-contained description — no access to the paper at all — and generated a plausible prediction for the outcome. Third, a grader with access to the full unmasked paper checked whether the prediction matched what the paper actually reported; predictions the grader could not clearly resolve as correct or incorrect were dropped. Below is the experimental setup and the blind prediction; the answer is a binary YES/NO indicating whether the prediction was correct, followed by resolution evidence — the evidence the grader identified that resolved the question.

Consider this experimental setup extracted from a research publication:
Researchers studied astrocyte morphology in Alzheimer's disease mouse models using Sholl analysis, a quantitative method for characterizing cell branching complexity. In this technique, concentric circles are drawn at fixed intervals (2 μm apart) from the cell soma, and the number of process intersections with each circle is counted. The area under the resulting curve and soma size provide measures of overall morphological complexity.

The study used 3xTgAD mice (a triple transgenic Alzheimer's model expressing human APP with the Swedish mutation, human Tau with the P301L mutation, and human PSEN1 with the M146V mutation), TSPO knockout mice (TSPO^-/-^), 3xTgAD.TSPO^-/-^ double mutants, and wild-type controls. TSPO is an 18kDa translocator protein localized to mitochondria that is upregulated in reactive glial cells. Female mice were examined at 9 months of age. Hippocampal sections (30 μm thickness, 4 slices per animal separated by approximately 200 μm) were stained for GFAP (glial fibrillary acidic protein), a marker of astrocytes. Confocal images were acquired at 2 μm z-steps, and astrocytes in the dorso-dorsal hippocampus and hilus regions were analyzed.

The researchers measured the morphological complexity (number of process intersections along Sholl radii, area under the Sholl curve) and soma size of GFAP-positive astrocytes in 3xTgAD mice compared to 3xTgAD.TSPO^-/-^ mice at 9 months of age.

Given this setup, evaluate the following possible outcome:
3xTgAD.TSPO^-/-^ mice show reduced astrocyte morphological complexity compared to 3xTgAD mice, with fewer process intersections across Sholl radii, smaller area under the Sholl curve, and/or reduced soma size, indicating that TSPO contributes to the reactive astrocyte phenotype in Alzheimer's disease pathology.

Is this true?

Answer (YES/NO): YES